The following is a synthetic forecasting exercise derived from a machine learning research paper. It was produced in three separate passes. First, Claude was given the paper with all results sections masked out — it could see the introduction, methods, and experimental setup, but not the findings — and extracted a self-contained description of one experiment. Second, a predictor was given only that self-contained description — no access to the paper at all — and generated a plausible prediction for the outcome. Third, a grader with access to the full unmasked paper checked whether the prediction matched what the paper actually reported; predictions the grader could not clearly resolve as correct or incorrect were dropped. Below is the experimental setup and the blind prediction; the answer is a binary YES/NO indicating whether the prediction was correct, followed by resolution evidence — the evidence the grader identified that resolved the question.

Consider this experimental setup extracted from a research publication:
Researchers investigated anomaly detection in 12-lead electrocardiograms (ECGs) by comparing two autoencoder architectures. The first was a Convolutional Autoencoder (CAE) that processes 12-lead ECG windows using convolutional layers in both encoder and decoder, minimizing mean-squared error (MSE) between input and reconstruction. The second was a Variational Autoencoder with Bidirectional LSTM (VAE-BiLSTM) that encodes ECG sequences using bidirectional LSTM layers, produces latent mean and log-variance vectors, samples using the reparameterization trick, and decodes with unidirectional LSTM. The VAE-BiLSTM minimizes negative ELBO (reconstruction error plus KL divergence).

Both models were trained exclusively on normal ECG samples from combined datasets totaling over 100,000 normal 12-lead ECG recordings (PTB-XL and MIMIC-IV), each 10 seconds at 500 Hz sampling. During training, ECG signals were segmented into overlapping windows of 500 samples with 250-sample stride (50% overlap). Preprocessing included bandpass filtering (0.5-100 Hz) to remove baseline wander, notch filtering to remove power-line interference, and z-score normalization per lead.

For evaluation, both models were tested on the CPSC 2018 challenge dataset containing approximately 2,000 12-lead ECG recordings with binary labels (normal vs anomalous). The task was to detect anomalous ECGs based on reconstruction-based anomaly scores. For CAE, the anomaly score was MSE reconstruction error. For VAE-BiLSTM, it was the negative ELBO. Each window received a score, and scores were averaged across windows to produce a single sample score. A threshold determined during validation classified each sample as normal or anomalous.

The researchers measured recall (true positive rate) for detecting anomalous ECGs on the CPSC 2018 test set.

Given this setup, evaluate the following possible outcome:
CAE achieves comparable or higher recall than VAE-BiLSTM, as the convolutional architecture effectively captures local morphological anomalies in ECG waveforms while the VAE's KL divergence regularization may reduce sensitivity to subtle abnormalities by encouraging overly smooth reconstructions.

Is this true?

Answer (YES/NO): YES